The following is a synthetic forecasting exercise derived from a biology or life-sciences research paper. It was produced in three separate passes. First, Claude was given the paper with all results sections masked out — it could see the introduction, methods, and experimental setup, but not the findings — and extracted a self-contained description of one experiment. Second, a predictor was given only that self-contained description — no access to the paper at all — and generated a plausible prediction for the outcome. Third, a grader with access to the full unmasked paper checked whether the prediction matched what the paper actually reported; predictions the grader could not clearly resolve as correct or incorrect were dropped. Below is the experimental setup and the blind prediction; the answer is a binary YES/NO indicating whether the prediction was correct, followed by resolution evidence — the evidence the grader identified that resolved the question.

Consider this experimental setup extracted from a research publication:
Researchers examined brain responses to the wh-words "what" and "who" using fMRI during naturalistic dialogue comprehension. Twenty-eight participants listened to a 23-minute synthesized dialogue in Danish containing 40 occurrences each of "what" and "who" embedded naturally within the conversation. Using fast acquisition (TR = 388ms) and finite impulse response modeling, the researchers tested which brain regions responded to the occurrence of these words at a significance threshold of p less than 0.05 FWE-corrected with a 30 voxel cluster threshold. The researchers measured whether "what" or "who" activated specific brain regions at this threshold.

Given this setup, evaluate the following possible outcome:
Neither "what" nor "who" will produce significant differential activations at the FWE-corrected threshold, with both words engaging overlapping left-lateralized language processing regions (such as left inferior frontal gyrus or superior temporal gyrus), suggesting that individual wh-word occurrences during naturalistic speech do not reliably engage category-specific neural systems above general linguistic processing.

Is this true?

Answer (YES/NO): NO